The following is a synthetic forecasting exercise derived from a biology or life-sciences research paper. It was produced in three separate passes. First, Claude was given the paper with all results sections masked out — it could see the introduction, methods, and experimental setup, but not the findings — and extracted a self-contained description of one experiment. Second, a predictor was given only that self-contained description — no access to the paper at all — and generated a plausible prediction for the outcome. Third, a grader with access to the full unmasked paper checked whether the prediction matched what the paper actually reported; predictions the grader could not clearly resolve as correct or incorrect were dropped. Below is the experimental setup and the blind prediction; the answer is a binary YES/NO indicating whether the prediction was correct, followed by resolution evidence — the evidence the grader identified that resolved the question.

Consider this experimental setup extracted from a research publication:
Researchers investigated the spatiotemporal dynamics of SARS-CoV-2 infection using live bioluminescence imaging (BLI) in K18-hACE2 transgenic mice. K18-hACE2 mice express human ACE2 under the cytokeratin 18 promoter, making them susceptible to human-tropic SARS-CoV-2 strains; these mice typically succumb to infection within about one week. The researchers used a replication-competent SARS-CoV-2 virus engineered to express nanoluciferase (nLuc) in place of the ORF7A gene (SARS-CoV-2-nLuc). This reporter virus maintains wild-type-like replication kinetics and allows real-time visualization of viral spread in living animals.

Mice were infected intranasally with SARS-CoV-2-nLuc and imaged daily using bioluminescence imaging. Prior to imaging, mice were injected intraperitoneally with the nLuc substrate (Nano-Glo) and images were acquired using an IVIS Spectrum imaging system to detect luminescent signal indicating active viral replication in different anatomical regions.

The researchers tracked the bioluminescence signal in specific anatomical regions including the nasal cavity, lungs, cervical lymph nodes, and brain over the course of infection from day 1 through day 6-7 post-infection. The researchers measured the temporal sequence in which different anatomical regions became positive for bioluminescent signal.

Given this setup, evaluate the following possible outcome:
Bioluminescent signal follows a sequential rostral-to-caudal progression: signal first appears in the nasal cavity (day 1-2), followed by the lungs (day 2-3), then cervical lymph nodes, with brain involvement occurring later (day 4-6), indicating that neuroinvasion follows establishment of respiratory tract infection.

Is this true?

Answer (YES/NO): NO